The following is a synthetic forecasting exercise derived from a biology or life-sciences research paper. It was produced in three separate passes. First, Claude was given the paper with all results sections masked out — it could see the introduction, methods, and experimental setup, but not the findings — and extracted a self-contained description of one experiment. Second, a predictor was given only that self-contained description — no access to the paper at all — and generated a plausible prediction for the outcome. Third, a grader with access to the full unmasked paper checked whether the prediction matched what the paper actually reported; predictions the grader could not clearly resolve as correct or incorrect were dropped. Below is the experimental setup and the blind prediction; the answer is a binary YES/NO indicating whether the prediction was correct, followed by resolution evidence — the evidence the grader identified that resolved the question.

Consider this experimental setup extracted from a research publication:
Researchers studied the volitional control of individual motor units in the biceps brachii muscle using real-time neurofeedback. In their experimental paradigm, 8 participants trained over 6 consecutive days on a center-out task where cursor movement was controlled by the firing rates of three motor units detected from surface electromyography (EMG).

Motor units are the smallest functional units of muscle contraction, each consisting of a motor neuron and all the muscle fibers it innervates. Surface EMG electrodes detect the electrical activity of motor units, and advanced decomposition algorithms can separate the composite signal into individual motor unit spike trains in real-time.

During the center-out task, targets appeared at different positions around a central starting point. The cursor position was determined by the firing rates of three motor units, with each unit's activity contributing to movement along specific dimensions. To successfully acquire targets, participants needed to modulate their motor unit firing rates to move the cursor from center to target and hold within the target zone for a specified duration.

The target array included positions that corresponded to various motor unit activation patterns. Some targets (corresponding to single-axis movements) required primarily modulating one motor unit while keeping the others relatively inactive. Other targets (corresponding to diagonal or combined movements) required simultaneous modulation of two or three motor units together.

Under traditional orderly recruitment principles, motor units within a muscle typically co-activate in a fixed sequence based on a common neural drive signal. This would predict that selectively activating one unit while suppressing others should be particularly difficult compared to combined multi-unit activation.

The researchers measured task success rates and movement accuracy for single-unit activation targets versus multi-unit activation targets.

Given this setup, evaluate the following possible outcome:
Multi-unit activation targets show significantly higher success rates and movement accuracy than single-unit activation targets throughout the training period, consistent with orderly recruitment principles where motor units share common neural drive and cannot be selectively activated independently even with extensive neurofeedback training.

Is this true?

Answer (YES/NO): NO